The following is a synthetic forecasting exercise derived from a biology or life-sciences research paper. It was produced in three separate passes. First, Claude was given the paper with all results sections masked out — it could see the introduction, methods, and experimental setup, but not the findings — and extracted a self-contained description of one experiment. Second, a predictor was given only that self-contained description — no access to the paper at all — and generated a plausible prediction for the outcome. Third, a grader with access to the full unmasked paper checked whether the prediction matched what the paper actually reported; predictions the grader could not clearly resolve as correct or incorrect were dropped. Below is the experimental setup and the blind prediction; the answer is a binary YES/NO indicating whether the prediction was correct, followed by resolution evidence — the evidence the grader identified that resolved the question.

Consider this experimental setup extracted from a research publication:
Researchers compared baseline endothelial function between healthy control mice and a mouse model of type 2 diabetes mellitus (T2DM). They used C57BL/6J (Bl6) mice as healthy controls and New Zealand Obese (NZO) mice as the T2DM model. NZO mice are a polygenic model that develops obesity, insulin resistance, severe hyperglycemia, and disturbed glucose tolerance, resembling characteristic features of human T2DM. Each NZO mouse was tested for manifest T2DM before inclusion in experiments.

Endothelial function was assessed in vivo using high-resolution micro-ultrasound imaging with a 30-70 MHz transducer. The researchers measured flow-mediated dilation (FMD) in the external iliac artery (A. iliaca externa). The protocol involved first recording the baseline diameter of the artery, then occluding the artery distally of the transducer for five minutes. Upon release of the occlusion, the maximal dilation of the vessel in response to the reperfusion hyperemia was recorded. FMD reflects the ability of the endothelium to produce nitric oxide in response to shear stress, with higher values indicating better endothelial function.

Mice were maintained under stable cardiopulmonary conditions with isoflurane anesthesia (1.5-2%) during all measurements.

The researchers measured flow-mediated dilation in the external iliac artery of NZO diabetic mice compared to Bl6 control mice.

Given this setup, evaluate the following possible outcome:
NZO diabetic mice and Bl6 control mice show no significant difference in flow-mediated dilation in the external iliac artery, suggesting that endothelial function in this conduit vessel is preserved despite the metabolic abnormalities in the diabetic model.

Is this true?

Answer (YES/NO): NO